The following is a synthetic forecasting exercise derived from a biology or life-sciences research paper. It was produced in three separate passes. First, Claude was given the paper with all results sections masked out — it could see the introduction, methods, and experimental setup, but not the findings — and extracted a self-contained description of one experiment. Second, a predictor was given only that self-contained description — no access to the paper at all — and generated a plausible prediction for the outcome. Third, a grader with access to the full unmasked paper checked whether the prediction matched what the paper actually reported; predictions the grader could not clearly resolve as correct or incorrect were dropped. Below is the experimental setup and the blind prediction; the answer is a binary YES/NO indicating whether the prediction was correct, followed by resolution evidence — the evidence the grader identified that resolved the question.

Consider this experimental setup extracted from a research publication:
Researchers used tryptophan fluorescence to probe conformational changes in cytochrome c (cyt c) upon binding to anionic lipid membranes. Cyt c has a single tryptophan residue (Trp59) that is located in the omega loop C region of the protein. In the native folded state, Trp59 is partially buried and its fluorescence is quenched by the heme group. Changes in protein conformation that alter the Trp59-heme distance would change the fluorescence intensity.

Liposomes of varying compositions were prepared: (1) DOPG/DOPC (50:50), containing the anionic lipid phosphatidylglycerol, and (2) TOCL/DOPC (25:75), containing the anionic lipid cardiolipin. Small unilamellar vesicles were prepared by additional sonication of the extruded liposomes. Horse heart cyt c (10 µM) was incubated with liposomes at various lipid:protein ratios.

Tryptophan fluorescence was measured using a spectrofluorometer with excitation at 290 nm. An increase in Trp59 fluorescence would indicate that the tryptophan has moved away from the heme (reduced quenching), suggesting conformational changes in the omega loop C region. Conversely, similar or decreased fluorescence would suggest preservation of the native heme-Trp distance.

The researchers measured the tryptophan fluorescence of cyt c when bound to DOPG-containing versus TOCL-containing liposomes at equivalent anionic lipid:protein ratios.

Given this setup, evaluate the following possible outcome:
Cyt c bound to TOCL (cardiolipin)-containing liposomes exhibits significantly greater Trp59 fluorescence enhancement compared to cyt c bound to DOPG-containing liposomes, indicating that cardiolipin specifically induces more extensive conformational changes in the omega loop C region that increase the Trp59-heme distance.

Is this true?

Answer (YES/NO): YES